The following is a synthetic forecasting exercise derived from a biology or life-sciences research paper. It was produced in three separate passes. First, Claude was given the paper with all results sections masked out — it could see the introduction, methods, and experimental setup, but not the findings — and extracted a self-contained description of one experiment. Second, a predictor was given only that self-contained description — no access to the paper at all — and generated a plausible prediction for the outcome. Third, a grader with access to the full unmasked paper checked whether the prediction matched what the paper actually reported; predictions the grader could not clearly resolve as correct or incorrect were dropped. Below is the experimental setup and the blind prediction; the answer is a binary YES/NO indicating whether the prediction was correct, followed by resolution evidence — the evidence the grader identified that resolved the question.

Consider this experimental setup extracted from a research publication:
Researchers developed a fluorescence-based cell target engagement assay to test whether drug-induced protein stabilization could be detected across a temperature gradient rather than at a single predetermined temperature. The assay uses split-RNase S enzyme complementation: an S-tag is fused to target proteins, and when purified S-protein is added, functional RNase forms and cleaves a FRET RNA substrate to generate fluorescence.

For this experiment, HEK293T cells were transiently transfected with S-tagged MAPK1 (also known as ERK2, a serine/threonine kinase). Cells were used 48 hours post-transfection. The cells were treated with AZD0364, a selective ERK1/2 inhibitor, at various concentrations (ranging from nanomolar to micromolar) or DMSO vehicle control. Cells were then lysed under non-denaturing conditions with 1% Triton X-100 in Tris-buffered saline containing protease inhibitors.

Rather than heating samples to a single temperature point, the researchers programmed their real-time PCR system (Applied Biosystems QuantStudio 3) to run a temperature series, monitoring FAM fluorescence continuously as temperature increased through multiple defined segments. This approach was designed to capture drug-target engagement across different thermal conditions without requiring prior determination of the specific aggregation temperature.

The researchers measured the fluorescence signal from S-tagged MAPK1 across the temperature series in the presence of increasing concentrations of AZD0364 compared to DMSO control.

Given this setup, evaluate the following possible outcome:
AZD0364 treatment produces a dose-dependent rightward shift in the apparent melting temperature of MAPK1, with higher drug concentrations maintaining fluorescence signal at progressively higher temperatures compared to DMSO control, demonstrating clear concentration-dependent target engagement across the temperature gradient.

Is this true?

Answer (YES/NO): YES